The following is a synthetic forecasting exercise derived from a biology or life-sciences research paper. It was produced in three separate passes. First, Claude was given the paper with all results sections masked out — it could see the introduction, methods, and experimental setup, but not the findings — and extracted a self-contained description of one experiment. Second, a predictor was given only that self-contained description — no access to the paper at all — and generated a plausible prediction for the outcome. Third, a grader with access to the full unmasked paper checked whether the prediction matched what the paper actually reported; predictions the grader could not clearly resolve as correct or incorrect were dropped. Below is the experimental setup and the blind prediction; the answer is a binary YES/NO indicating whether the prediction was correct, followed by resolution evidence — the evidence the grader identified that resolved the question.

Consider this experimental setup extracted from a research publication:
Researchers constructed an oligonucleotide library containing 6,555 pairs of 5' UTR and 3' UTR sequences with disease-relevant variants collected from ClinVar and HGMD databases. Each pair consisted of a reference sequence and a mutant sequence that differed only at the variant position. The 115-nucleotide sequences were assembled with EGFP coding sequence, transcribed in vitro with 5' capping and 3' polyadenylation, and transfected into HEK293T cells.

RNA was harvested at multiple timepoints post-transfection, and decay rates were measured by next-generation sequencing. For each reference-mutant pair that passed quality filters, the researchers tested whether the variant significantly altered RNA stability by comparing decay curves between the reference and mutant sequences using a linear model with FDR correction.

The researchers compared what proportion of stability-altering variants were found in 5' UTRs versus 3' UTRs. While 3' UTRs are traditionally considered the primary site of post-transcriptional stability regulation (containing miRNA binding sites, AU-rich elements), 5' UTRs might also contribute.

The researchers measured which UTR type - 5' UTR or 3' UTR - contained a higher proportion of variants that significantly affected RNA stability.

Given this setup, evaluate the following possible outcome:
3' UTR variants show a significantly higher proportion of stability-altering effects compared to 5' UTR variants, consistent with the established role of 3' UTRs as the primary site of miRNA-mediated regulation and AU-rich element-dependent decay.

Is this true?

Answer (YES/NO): NO